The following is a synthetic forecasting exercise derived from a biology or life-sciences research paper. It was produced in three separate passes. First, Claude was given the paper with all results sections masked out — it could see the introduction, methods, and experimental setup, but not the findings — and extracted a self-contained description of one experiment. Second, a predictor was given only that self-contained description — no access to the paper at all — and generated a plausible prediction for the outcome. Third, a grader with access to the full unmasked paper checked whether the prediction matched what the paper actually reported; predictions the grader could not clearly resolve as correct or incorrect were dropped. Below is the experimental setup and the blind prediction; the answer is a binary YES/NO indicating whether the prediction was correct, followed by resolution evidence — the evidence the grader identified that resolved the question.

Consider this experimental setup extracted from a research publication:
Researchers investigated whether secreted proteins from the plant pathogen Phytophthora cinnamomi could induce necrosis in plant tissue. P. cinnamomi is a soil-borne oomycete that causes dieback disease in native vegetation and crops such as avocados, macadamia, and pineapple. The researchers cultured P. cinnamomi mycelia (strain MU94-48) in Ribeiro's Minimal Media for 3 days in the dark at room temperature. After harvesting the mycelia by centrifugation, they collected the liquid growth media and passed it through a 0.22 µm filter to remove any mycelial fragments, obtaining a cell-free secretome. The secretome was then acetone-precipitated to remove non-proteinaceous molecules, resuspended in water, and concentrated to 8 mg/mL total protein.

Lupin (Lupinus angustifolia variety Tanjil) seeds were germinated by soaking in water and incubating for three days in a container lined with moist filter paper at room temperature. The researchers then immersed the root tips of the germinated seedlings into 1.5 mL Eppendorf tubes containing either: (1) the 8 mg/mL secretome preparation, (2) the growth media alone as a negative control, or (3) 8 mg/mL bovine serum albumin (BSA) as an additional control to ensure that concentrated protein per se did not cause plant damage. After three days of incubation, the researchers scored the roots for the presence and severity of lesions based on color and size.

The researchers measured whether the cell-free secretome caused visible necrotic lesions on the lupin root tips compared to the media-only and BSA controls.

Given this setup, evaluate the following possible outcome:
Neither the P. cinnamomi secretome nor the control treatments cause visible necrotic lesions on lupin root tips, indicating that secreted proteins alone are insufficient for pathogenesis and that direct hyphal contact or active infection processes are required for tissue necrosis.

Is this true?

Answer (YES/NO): NO